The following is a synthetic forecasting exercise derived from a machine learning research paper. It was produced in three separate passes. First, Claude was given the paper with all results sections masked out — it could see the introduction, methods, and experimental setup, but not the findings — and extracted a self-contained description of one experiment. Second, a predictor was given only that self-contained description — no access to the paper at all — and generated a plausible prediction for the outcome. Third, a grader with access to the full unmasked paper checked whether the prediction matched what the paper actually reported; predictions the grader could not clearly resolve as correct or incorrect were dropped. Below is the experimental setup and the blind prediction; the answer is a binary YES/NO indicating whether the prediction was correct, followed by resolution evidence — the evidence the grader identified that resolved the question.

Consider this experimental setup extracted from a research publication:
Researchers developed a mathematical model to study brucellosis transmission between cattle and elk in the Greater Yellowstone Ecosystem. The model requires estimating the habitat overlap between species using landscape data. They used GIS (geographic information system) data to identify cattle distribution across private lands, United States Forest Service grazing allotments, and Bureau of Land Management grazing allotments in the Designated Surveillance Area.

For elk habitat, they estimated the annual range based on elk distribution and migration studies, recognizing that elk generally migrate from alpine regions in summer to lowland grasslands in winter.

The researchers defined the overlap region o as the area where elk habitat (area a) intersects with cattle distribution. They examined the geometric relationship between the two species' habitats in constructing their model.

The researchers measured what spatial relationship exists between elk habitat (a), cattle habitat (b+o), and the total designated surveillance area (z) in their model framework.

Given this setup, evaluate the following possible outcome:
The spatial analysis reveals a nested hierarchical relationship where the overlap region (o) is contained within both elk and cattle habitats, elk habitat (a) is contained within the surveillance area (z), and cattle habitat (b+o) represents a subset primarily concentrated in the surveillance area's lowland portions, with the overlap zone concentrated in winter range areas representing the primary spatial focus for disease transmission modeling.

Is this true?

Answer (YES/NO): YES